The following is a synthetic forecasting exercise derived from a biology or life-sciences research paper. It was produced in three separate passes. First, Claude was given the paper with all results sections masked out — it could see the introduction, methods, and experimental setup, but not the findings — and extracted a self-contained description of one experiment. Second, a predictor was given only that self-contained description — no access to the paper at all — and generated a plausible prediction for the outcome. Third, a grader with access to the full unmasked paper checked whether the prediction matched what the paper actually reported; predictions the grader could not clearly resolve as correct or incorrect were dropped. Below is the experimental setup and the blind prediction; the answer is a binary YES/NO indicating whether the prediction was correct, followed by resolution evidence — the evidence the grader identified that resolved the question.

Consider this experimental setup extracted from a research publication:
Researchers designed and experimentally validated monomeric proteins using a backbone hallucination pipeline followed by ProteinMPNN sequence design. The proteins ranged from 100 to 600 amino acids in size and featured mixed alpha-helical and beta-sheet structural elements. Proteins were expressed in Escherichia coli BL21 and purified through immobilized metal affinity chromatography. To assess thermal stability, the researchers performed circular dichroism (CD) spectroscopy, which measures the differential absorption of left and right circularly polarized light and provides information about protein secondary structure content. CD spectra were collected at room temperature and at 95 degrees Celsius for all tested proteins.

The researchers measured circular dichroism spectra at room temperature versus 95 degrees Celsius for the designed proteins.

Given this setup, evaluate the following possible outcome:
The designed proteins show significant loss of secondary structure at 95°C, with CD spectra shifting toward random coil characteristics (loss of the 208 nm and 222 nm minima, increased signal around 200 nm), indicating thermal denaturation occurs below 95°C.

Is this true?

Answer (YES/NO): NO